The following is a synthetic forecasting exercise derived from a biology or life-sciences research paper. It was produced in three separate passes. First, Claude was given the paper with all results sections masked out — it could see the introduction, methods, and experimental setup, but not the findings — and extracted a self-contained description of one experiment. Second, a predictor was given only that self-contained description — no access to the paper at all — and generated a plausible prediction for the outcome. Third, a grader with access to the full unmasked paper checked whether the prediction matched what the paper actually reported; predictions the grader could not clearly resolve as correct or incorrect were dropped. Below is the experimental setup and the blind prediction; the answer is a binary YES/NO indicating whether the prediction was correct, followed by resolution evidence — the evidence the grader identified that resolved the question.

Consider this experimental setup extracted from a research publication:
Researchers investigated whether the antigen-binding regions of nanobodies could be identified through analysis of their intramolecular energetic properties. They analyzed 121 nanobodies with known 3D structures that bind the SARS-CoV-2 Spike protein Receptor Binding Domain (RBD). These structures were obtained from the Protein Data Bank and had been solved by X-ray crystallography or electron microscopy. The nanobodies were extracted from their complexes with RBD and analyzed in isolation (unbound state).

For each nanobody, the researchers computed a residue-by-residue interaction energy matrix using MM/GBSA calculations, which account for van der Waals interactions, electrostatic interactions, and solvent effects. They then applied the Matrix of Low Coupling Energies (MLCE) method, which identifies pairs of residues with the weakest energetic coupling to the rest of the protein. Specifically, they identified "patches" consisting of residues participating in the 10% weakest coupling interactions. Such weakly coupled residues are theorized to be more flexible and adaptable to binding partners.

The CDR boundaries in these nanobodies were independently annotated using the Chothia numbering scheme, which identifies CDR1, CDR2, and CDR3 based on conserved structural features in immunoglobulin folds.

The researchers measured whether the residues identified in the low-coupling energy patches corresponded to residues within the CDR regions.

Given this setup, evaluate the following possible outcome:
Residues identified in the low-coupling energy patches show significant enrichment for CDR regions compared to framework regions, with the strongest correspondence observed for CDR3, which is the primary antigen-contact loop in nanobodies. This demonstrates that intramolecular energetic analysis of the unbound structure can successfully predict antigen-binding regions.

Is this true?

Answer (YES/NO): YES